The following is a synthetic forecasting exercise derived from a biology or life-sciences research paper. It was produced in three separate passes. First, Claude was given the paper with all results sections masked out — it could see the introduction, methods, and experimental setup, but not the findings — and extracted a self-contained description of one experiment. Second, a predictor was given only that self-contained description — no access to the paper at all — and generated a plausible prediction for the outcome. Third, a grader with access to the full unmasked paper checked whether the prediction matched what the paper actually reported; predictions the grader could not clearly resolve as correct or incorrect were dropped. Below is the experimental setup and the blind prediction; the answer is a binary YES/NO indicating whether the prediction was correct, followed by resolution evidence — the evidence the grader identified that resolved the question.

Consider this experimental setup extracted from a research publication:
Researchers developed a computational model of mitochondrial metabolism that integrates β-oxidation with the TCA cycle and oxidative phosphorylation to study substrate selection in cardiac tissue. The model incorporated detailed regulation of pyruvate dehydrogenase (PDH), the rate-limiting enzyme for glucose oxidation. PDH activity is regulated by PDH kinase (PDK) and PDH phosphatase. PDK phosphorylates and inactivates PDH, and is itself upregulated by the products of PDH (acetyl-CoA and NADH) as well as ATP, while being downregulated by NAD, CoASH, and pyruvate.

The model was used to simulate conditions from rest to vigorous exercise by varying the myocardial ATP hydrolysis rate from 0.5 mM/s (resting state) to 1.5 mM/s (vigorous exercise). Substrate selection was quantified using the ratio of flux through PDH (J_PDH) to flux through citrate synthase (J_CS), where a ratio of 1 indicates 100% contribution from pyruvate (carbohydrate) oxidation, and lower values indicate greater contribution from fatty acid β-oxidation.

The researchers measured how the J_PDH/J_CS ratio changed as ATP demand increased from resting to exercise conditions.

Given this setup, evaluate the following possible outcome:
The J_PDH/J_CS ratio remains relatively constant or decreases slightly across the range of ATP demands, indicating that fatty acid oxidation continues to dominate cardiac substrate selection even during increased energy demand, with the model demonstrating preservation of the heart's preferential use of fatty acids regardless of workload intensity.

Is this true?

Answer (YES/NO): NO